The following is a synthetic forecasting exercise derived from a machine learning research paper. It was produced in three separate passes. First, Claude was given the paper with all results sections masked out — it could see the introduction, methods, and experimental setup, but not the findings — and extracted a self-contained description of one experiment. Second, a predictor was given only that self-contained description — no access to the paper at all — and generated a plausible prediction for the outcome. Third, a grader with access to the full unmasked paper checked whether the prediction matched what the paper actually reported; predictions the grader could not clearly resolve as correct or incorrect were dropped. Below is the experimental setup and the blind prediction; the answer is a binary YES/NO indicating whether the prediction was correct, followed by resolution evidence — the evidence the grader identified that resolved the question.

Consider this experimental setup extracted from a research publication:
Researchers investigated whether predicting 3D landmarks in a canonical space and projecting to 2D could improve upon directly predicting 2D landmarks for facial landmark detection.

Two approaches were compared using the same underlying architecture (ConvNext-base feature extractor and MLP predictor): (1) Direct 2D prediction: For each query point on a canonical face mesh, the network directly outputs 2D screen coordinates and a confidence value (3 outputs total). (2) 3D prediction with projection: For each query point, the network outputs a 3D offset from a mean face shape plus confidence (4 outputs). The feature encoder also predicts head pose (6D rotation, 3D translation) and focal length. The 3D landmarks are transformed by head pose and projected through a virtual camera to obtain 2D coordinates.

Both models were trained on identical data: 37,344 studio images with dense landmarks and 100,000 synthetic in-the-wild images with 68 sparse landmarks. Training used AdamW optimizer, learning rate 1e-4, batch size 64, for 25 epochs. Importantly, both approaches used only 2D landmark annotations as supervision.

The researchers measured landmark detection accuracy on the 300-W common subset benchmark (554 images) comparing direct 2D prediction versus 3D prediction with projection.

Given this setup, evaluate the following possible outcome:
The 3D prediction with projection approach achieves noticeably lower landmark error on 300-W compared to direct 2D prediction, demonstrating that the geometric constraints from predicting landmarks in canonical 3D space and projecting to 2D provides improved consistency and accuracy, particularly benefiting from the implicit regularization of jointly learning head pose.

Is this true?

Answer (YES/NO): YES